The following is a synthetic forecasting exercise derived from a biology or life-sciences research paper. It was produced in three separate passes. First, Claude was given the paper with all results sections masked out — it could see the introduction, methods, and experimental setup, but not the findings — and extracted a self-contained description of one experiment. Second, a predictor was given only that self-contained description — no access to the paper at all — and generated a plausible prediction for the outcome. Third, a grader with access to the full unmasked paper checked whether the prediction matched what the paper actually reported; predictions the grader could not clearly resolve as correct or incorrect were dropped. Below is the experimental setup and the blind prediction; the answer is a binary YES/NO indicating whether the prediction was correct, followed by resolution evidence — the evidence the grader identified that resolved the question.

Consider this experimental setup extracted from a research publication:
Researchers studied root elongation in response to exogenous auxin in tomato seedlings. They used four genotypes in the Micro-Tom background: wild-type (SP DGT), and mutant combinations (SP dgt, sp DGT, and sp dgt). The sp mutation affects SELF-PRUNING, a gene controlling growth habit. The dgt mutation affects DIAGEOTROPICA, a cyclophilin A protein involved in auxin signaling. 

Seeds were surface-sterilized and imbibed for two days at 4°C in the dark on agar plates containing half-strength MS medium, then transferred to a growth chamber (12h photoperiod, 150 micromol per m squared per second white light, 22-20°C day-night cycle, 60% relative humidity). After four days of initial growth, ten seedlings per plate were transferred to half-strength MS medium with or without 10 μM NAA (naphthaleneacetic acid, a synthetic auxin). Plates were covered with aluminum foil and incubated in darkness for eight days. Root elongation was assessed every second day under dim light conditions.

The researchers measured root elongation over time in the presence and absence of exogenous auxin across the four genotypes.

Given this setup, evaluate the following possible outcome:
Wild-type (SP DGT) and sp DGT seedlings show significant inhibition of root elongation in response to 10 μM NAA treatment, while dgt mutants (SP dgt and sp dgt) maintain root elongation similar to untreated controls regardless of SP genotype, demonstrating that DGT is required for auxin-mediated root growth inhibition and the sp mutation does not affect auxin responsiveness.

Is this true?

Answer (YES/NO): NO